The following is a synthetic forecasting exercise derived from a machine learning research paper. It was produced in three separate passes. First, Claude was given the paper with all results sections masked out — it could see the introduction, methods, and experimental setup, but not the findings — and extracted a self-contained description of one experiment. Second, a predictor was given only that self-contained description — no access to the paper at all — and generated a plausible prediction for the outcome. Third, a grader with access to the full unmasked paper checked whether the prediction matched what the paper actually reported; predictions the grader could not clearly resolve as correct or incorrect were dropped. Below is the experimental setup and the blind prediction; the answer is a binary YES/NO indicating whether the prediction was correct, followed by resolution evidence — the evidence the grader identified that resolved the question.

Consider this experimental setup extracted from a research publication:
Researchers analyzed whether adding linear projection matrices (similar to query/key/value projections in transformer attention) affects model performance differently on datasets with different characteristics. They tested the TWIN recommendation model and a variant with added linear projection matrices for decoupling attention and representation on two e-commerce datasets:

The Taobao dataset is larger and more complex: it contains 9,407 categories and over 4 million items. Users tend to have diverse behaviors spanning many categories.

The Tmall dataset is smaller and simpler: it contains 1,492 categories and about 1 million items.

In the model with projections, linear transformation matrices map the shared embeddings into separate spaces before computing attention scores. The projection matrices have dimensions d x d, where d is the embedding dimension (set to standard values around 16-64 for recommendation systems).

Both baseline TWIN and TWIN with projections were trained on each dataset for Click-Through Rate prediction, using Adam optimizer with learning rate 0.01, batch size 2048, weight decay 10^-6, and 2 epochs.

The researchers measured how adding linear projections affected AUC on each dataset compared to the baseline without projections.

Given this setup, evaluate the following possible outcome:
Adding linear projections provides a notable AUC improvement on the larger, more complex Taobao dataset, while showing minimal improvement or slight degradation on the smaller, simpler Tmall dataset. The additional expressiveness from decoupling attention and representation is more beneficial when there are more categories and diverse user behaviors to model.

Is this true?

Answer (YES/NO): NO